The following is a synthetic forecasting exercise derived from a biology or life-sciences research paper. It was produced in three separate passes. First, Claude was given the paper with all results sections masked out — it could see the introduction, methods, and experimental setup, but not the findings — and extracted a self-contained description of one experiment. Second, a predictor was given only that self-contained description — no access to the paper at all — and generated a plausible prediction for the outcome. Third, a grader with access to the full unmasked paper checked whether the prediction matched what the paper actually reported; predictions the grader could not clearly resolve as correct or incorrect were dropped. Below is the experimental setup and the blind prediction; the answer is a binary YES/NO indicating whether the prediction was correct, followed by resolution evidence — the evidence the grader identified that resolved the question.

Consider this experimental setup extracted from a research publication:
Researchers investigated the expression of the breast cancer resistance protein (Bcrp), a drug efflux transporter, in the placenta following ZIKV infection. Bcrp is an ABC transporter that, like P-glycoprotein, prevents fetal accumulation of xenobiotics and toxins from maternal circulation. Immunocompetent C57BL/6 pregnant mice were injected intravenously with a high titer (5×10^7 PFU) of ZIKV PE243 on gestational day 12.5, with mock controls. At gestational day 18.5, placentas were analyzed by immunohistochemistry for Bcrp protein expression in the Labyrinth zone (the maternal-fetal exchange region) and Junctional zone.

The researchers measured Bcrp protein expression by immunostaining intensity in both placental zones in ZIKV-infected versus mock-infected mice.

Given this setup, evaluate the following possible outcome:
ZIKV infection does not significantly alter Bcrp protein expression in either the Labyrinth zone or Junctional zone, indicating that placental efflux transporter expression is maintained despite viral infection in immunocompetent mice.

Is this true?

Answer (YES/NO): NO